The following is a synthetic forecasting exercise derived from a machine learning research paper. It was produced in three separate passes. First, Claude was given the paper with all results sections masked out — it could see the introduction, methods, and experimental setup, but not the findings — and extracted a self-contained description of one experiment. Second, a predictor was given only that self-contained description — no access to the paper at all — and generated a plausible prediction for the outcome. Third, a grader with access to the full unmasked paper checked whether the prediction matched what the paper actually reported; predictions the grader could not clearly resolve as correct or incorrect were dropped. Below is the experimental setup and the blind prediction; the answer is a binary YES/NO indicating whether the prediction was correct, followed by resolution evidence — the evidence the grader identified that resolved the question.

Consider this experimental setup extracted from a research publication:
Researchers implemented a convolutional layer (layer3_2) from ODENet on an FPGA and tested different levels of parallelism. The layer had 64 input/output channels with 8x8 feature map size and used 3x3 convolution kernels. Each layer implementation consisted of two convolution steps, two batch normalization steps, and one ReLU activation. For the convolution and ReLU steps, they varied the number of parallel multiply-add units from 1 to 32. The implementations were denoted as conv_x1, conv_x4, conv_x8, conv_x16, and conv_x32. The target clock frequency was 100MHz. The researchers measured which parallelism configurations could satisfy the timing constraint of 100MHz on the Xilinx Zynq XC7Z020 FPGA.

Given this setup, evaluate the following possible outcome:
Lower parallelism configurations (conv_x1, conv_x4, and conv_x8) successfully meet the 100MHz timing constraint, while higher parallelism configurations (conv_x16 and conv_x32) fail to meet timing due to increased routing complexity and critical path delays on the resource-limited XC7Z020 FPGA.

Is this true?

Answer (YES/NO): NO